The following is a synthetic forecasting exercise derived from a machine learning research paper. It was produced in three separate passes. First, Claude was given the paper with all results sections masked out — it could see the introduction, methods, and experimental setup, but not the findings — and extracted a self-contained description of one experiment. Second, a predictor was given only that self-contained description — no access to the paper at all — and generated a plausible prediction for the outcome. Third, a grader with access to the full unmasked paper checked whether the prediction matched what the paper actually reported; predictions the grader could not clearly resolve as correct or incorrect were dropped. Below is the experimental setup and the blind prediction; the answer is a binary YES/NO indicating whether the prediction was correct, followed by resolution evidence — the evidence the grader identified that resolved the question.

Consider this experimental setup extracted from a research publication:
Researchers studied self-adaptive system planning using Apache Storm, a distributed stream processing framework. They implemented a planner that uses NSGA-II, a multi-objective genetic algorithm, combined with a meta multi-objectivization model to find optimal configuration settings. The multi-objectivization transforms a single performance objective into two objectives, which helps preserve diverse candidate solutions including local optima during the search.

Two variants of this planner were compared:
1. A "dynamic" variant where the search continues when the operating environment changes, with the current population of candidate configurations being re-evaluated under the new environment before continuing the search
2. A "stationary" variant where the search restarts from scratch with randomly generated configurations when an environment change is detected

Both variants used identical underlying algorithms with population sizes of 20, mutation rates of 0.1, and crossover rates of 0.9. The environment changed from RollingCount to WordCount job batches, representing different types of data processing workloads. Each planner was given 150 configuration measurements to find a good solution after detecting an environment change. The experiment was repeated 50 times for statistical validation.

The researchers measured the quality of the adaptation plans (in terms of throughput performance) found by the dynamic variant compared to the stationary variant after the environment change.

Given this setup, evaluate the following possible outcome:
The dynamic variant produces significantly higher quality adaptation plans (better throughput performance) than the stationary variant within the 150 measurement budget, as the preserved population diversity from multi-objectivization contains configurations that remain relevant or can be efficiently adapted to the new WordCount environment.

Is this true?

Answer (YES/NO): YES